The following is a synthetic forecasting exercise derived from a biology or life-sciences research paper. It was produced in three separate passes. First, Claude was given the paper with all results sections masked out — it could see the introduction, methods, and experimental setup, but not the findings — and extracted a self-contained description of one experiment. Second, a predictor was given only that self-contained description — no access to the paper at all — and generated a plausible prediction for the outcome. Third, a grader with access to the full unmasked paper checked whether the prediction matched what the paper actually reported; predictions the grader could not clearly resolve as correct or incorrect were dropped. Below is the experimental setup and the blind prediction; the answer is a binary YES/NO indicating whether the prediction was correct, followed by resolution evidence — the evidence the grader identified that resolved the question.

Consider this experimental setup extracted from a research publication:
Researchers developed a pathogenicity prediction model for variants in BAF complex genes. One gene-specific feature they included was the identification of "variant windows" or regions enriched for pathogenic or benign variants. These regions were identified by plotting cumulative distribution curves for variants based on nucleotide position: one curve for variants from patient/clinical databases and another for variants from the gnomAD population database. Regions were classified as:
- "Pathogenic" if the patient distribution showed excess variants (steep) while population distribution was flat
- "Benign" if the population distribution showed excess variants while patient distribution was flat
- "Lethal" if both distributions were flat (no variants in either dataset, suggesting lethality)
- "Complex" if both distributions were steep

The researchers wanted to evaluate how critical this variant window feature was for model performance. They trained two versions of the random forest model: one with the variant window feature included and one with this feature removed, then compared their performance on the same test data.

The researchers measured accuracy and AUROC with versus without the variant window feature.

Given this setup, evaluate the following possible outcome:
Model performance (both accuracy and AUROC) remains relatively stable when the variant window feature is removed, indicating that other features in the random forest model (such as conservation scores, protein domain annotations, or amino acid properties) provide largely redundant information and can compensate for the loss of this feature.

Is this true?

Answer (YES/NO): YES